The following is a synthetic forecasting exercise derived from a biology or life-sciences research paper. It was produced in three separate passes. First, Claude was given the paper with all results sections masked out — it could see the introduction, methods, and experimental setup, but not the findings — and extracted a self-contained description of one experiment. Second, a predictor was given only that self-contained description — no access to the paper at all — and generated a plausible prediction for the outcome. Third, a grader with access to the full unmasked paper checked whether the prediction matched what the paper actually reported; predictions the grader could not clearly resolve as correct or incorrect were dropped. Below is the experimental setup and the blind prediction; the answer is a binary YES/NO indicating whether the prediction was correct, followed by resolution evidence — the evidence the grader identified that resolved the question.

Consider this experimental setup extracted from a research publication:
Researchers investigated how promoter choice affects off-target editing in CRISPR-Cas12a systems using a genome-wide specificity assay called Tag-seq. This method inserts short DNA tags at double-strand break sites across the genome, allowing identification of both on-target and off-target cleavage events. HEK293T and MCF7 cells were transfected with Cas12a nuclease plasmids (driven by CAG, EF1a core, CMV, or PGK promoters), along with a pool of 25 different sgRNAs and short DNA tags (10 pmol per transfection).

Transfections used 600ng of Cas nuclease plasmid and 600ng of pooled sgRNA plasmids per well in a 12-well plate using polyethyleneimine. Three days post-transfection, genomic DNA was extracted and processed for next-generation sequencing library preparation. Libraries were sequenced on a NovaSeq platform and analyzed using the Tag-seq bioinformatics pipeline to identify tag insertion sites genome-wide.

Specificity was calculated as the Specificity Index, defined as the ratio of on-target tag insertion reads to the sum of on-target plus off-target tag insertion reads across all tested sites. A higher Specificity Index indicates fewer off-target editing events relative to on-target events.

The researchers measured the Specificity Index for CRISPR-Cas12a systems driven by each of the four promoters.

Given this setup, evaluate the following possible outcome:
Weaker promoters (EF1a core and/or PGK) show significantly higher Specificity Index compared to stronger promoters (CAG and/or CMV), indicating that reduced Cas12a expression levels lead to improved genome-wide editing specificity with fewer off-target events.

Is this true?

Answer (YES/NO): NO